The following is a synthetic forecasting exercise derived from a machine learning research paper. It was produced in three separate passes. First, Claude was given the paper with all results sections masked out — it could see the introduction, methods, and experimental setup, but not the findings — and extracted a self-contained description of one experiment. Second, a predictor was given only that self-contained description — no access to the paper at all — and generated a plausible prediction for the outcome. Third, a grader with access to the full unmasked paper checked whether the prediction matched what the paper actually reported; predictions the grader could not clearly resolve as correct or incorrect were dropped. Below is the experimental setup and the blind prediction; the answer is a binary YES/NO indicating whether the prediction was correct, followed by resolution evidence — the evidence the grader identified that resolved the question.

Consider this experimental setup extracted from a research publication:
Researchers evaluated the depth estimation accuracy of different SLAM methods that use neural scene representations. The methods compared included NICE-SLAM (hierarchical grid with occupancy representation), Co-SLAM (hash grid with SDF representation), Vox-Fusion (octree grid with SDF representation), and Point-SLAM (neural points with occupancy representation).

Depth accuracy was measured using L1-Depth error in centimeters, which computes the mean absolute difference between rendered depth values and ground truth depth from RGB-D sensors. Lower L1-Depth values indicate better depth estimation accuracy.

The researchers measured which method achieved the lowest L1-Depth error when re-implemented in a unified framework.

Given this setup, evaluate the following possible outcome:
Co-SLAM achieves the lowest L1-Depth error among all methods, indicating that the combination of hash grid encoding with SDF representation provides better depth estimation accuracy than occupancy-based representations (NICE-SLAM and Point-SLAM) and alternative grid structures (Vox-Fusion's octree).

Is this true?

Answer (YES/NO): NO